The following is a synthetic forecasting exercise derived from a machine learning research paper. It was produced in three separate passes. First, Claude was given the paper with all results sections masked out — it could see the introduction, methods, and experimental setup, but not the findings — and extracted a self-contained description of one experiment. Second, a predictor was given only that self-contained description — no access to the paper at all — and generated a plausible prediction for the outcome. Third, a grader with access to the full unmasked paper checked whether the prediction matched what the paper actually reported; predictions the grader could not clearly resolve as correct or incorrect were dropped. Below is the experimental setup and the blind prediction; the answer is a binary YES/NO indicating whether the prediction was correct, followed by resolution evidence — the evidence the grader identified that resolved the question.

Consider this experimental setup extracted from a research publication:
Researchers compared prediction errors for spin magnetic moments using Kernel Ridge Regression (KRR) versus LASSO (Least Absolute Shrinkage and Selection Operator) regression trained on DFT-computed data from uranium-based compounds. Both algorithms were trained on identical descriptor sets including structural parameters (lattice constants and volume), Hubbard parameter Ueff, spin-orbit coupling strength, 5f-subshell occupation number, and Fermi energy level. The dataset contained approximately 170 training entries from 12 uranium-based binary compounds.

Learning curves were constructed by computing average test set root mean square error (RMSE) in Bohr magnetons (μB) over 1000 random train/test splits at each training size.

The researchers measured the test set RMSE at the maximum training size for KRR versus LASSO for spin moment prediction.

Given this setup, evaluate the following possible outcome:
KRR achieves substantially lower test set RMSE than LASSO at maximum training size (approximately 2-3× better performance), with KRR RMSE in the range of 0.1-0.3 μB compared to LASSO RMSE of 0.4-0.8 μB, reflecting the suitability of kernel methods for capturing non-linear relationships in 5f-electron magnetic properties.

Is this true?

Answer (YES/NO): NO